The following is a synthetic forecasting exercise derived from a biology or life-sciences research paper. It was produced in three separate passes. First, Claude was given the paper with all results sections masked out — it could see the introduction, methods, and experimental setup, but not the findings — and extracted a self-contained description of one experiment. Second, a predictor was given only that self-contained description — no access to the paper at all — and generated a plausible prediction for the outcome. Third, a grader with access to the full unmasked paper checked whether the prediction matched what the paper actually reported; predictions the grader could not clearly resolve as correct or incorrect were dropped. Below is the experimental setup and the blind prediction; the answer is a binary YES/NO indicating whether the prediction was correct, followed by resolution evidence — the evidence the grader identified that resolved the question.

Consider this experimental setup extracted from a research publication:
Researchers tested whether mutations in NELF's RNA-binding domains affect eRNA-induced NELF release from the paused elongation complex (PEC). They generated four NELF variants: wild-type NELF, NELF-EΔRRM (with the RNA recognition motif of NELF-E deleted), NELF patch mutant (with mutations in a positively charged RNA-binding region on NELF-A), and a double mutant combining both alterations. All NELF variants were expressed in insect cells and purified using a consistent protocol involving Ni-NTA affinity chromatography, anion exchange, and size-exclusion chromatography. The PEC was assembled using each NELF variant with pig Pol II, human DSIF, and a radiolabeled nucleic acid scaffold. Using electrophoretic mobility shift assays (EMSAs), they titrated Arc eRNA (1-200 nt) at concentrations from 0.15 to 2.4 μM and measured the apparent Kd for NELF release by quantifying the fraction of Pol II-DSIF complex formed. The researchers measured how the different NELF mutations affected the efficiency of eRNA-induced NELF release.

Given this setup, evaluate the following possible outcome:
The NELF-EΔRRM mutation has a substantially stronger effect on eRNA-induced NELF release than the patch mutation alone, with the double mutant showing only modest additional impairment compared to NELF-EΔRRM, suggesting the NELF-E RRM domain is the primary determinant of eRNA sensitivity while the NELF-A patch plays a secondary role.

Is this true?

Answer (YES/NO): NO